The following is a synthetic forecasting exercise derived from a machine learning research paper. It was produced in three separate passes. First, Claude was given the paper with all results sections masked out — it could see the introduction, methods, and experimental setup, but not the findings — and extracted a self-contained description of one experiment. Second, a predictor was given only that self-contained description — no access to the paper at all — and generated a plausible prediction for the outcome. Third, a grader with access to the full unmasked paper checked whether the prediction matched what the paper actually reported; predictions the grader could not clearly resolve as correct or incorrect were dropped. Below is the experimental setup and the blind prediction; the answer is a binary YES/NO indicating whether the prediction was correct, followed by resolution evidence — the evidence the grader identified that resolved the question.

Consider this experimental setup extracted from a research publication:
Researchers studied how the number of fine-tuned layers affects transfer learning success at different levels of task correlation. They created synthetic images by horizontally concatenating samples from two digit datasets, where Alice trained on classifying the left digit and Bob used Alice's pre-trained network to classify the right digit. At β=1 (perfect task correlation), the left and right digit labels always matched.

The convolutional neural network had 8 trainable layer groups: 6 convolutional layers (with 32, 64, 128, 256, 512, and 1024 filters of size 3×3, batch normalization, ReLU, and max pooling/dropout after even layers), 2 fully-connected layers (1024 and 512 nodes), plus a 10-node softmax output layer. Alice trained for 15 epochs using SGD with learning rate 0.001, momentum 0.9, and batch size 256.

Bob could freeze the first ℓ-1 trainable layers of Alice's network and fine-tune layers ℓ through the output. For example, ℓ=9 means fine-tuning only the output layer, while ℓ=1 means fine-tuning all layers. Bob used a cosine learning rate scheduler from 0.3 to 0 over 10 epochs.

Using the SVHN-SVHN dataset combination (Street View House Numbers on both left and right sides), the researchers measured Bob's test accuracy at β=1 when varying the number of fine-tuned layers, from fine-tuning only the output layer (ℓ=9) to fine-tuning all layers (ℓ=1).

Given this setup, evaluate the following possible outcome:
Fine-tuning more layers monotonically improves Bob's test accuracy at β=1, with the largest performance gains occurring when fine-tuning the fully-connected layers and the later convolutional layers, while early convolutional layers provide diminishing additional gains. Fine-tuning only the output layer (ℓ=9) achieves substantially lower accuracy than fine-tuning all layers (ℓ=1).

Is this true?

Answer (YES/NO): NO